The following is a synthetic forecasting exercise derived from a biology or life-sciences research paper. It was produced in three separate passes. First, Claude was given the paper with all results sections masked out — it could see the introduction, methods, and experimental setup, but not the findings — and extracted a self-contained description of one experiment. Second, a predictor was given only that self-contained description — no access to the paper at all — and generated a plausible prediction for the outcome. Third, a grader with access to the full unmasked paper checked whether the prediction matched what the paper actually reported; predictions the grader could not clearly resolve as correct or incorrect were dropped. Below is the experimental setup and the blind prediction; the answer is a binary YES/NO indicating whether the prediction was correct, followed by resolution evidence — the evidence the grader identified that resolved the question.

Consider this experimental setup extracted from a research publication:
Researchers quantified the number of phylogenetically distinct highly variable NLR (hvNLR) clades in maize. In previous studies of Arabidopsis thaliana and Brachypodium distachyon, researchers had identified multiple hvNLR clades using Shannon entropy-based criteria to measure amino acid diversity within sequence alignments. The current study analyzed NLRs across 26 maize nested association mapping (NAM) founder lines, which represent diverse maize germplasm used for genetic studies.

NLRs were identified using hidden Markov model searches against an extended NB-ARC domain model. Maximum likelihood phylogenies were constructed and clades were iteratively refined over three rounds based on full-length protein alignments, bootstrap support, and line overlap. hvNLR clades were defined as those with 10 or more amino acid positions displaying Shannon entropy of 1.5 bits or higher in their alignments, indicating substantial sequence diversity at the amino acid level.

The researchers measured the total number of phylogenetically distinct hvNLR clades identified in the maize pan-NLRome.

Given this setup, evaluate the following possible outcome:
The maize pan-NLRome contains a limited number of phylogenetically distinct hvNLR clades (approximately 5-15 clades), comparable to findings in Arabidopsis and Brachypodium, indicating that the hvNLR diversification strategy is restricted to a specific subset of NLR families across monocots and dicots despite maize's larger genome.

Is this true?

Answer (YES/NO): NO